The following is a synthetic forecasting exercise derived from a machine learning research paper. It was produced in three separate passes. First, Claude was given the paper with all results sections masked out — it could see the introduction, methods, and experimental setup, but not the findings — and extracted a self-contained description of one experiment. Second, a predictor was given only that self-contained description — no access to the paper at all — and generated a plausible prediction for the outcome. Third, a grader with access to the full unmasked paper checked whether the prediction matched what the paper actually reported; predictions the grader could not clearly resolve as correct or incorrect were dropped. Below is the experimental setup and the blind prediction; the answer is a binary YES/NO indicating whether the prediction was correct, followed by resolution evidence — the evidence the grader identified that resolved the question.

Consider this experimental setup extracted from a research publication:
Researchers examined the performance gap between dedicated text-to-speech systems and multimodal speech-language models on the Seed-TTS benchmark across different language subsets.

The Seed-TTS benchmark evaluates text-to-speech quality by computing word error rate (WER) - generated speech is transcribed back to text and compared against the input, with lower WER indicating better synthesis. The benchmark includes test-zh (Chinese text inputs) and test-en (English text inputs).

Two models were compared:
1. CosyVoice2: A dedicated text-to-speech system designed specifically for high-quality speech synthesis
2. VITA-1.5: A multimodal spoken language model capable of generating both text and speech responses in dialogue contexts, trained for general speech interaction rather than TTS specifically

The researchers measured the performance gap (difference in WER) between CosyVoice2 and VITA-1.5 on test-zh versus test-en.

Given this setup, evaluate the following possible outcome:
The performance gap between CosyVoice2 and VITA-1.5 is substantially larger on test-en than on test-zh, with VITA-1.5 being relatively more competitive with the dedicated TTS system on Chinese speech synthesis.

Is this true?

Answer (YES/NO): NO